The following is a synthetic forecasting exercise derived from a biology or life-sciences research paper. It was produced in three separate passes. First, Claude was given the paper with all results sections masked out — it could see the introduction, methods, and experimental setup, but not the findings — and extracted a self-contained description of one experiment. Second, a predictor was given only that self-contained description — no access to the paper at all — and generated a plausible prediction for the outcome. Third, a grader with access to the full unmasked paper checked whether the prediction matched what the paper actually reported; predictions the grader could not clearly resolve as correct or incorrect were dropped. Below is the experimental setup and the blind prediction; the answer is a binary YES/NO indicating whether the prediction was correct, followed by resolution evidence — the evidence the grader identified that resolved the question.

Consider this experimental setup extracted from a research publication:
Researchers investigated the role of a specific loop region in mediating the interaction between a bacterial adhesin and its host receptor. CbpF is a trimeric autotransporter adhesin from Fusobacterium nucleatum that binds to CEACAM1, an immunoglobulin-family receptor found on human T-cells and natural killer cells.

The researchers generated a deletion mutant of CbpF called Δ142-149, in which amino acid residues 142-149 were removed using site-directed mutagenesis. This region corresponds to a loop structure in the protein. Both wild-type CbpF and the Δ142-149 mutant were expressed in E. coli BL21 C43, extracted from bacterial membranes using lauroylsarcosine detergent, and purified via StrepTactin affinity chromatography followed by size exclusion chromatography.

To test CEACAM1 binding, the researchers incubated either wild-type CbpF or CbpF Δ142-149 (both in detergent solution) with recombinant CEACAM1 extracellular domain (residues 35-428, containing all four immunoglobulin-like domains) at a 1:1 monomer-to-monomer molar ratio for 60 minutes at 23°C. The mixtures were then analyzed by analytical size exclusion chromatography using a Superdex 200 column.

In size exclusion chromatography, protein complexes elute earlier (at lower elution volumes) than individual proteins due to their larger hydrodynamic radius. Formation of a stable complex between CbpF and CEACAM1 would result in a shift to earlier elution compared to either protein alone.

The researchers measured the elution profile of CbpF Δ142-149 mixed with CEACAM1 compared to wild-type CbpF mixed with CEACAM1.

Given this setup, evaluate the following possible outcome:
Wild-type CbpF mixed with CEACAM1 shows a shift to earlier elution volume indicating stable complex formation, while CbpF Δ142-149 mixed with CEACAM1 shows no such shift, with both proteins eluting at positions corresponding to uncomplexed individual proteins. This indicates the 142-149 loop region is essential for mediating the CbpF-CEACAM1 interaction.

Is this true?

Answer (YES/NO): YES